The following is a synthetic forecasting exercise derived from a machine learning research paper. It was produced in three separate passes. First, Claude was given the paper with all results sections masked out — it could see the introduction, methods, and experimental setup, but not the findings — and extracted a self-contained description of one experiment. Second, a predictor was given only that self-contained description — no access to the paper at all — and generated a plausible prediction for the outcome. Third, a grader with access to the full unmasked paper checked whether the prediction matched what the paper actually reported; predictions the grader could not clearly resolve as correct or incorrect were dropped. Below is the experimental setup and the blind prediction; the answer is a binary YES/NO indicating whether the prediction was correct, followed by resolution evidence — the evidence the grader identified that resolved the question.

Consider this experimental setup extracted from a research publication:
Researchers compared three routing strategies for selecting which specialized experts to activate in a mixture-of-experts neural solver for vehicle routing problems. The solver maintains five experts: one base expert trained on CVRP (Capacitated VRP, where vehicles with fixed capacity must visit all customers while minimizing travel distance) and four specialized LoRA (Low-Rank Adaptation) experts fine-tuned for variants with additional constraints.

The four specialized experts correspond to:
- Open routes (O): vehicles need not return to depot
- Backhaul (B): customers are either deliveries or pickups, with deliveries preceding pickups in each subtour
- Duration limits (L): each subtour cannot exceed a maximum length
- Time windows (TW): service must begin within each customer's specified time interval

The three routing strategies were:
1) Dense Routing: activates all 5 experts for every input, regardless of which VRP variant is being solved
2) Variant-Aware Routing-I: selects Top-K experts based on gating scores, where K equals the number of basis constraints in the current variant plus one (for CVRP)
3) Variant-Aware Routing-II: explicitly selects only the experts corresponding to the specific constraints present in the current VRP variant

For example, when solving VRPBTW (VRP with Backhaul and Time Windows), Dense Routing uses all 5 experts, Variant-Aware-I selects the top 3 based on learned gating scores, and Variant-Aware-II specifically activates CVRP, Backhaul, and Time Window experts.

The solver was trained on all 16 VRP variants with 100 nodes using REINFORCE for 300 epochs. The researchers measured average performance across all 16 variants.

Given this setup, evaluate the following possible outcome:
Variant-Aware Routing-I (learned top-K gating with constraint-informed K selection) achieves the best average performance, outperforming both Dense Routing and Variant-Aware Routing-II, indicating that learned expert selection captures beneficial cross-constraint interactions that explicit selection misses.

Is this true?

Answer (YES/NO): NO